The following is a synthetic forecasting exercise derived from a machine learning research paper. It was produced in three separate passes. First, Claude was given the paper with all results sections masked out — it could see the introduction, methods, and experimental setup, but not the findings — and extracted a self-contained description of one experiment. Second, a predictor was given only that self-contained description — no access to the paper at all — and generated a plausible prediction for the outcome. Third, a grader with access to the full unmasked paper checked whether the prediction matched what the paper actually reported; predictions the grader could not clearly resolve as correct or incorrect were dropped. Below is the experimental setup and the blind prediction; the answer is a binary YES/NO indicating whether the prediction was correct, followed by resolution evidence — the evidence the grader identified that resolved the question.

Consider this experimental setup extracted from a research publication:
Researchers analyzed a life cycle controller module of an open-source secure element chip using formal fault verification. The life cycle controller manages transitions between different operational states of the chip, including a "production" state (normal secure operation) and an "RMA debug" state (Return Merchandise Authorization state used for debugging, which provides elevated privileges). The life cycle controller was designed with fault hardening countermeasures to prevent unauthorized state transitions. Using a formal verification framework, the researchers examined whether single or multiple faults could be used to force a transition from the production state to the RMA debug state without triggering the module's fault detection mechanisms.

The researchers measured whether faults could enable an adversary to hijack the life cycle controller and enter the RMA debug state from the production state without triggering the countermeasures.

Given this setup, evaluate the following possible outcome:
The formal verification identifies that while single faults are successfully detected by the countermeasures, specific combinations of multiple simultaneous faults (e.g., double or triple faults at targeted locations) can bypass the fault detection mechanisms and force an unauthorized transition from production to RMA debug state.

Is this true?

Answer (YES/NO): NO